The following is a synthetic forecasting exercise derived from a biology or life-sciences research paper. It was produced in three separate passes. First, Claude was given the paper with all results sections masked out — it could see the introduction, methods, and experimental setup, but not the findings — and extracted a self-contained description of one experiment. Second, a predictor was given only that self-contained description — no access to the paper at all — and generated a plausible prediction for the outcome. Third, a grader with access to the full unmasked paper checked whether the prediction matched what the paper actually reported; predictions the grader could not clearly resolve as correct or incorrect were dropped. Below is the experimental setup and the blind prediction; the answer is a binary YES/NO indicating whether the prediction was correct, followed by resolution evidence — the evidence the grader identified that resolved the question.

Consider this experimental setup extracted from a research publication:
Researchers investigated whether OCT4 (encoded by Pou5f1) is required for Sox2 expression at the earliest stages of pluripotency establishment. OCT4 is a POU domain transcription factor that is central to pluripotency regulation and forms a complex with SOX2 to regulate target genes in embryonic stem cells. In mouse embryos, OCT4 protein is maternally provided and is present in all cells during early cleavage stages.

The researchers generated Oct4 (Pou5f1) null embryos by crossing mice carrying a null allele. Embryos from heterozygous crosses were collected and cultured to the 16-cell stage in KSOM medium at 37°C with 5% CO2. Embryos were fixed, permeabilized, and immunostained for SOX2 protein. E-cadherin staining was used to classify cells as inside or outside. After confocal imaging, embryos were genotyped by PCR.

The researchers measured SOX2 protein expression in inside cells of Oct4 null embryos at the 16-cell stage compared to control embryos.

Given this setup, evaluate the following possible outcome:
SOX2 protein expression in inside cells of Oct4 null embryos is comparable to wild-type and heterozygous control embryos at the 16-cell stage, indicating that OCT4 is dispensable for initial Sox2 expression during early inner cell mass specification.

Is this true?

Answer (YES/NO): YES